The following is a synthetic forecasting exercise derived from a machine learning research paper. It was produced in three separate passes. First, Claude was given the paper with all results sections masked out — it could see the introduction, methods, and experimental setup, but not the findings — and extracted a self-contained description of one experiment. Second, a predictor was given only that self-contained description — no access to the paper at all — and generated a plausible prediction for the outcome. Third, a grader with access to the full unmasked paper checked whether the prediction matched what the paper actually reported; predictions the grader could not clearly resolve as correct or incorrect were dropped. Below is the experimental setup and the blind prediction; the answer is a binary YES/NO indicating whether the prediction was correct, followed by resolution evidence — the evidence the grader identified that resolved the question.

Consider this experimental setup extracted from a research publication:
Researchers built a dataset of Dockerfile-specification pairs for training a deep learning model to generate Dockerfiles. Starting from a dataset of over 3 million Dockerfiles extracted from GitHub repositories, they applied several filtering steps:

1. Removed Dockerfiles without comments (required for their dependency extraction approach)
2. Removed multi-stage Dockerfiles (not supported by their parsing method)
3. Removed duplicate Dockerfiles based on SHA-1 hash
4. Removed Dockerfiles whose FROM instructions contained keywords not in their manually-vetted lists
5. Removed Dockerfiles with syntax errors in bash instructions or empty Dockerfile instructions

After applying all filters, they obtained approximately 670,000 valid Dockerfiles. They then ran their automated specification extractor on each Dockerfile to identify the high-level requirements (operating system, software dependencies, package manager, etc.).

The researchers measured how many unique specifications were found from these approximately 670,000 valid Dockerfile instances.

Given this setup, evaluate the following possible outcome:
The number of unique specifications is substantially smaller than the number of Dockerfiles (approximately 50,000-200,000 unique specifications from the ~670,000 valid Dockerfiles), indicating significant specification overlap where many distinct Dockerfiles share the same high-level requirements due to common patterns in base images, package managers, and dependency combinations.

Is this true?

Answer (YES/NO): YES